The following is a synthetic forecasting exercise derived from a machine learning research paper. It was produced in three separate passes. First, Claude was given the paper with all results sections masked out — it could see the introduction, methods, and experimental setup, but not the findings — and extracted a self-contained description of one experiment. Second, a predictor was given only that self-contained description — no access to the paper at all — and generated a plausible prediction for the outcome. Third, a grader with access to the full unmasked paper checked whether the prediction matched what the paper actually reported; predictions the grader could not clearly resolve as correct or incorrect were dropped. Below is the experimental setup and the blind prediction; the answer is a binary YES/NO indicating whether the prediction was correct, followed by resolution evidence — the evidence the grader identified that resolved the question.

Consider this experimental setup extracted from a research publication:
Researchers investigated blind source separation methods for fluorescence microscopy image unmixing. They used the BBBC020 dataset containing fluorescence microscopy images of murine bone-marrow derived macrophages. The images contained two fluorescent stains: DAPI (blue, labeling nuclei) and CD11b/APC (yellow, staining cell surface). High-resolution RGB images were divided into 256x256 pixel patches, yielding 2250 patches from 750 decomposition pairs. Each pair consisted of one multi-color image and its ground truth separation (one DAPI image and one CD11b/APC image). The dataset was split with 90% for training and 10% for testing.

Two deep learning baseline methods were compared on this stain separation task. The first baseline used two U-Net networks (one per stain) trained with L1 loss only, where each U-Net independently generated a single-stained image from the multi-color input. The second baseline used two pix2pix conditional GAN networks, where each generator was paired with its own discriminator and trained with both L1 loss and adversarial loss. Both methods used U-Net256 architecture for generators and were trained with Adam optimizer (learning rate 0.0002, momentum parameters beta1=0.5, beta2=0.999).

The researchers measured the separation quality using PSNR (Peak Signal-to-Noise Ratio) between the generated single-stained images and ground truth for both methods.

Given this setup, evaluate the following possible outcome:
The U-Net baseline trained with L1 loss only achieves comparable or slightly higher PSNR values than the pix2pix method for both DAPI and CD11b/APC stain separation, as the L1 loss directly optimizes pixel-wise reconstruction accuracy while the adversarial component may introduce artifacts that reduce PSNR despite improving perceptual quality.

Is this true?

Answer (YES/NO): NO